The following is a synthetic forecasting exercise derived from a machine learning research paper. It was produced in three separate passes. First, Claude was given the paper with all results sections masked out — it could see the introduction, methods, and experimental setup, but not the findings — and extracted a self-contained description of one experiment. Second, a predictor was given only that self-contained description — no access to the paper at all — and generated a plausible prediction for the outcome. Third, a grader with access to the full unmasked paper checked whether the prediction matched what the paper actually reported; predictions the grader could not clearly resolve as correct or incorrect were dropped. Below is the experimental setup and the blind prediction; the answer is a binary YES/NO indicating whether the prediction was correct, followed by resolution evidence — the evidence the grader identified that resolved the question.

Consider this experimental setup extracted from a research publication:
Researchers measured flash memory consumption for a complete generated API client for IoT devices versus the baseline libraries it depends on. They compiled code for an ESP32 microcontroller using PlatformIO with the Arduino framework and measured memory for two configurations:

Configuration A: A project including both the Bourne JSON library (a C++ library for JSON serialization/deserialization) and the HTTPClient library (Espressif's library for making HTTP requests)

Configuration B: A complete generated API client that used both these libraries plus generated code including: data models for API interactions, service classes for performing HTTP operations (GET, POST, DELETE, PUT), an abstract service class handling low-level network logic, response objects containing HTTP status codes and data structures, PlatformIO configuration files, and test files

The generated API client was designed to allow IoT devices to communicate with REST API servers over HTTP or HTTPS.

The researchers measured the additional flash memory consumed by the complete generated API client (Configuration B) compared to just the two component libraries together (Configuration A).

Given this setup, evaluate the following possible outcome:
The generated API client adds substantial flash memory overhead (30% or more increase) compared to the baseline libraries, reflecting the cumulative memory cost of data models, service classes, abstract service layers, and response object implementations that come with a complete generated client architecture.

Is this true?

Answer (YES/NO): YES